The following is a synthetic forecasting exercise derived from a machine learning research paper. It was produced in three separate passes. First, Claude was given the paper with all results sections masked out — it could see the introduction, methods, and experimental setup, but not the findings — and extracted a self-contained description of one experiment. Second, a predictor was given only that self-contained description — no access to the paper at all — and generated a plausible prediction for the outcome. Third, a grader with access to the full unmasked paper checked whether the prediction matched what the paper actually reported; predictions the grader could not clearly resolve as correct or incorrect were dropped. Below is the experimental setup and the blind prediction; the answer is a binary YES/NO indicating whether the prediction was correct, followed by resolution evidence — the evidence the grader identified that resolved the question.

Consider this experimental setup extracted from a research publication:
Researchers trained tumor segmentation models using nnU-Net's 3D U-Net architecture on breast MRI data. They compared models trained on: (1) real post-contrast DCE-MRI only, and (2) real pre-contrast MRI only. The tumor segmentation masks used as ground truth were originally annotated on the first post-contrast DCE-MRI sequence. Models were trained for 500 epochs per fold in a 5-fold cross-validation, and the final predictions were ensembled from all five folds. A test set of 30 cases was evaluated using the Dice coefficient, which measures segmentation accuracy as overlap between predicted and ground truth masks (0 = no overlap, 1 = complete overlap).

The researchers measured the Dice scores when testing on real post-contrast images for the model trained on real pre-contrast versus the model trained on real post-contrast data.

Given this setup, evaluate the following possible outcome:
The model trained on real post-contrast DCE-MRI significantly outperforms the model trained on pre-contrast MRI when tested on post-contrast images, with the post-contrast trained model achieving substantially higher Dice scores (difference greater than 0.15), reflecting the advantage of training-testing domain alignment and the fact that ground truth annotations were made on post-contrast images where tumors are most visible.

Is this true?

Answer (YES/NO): YES